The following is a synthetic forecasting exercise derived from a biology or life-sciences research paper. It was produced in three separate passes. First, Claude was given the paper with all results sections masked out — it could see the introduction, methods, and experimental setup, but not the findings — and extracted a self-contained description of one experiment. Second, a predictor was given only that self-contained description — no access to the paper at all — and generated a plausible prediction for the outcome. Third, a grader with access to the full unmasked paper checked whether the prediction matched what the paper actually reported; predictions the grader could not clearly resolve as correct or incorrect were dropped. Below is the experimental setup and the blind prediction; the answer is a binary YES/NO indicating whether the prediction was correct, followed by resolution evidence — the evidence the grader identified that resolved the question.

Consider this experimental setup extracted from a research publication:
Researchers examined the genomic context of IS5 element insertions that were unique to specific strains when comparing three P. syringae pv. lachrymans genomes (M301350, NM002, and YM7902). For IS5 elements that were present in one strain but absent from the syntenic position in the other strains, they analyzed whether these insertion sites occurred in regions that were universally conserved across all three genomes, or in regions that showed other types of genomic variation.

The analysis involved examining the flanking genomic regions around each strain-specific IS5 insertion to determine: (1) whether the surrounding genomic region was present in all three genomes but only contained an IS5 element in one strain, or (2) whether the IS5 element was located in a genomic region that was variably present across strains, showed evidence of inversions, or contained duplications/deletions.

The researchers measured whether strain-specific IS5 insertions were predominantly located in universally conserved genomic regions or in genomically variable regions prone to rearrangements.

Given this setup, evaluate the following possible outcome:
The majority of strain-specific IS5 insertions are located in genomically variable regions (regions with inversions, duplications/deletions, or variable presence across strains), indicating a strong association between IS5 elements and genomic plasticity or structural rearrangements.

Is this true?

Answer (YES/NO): YES